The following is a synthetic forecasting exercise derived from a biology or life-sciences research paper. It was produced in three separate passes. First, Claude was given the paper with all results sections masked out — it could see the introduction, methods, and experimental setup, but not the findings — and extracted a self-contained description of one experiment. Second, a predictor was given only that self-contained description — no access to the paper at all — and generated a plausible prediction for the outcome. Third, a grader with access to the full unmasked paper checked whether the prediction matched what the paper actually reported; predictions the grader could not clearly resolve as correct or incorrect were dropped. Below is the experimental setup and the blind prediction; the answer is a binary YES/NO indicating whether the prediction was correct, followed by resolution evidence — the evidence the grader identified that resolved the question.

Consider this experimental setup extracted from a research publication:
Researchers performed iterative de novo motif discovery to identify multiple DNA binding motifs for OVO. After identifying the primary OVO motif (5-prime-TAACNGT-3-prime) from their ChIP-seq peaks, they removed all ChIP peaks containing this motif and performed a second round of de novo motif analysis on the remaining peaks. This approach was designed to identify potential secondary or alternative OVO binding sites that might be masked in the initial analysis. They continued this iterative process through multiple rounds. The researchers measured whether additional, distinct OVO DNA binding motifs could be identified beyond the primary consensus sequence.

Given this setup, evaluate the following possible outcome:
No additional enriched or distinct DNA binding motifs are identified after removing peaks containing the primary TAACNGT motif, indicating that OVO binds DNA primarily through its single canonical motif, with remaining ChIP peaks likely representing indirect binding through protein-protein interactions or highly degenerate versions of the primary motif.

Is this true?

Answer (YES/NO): NO